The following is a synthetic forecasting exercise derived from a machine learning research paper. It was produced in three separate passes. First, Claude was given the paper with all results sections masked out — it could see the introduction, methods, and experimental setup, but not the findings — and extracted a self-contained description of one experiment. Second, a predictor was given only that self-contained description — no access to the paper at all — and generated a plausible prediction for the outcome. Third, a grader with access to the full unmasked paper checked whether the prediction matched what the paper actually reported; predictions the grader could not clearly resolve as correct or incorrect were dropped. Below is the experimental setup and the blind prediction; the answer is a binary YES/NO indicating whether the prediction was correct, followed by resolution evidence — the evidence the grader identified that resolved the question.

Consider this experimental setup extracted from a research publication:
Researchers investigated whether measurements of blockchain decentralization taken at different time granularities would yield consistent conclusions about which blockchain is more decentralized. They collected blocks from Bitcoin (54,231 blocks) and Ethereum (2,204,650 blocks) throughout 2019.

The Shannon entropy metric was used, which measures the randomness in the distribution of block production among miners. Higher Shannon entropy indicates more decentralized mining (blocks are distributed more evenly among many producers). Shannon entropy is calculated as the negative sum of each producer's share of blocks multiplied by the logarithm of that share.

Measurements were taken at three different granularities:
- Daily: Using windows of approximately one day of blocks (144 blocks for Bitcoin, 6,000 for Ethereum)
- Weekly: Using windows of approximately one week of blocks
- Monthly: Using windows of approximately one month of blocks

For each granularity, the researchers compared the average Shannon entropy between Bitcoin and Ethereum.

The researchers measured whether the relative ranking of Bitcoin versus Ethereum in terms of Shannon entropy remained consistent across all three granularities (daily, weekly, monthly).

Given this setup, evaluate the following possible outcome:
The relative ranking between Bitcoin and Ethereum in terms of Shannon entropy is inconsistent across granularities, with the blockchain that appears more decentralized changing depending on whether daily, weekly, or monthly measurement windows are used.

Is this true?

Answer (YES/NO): NO